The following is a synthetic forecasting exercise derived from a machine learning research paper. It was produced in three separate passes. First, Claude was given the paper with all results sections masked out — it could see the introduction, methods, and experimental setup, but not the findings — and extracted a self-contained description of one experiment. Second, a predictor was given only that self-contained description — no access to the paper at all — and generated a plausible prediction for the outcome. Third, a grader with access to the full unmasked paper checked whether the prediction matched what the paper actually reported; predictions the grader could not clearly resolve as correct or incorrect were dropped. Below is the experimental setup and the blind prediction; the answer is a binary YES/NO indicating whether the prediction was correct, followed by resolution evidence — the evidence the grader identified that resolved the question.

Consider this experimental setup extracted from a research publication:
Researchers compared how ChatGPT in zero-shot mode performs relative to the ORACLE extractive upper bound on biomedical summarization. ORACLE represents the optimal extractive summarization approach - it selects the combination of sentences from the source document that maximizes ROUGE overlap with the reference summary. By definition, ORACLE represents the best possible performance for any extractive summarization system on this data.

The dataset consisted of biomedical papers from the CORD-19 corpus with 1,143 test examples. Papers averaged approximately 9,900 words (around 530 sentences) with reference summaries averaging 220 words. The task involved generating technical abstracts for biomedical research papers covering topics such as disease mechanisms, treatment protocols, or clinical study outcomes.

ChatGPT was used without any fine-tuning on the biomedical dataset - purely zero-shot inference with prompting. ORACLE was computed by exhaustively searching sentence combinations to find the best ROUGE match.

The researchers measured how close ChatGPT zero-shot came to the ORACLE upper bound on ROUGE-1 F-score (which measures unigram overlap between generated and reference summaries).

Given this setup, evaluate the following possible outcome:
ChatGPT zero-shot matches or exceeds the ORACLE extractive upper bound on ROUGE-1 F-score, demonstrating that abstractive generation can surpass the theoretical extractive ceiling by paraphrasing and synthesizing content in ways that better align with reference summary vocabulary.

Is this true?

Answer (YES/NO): NO